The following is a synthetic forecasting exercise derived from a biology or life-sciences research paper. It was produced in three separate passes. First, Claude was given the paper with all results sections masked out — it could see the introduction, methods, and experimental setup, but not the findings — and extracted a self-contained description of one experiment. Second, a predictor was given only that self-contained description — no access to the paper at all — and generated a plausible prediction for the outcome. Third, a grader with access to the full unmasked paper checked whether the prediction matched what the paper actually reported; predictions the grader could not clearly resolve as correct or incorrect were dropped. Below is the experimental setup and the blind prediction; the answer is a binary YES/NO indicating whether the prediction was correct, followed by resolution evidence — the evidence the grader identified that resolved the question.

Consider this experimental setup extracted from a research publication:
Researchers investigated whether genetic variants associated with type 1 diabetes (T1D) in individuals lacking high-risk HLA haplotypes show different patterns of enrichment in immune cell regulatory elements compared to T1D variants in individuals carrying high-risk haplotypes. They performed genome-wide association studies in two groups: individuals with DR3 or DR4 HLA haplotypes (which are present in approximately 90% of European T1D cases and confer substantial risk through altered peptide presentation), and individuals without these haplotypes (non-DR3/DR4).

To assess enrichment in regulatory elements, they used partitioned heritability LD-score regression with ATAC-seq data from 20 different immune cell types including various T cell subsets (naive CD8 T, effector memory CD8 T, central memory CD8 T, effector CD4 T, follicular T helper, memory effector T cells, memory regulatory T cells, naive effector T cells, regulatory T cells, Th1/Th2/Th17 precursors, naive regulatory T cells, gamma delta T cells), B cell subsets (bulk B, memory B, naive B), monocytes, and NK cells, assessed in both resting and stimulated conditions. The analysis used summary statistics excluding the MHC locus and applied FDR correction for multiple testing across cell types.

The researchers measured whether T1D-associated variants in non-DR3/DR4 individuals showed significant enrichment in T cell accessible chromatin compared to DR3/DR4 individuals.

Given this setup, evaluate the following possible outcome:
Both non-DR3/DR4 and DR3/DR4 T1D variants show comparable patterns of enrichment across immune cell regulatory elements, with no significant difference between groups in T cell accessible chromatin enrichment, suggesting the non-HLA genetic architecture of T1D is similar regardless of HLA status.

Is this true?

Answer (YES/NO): NO